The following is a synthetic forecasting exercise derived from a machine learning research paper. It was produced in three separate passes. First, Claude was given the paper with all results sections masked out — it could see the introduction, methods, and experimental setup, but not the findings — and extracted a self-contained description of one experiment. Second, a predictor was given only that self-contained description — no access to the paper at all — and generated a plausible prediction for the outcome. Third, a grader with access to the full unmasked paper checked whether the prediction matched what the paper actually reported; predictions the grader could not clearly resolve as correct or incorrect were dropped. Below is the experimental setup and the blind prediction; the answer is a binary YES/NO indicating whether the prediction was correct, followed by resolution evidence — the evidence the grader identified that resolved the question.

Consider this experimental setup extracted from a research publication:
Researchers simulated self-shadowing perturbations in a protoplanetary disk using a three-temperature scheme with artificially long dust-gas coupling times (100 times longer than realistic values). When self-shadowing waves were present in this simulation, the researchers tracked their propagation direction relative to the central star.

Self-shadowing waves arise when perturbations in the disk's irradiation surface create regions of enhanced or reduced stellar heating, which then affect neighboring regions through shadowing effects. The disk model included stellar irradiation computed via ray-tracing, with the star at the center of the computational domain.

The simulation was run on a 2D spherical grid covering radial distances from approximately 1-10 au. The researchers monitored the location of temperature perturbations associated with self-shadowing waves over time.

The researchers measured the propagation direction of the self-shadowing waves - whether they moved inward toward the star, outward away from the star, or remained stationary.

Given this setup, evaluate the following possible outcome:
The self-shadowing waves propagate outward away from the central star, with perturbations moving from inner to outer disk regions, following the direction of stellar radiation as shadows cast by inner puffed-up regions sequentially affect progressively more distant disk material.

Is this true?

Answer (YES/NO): NO